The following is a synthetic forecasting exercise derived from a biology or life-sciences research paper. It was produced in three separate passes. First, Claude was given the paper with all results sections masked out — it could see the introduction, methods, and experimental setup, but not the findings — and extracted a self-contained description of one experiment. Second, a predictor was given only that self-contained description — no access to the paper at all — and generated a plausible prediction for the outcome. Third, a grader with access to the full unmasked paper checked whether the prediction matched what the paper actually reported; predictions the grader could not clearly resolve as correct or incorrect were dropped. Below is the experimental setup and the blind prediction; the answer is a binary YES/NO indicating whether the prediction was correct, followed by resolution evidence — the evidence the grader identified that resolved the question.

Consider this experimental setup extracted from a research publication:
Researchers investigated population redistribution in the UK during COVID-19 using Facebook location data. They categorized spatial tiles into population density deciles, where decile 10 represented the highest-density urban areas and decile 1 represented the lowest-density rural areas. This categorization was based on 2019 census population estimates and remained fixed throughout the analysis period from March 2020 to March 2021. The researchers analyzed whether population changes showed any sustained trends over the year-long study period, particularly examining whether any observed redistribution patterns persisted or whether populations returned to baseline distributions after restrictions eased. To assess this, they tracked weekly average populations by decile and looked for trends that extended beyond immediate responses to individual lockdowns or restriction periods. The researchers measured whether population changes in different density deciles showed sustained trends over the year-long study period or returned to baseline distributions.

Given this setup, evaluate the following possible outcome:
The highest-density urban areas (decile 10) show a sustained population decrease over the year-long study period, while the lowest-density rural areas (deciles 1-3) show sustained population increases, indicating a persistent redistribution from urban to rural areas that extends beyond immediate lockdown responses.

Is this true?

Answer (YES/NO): NO